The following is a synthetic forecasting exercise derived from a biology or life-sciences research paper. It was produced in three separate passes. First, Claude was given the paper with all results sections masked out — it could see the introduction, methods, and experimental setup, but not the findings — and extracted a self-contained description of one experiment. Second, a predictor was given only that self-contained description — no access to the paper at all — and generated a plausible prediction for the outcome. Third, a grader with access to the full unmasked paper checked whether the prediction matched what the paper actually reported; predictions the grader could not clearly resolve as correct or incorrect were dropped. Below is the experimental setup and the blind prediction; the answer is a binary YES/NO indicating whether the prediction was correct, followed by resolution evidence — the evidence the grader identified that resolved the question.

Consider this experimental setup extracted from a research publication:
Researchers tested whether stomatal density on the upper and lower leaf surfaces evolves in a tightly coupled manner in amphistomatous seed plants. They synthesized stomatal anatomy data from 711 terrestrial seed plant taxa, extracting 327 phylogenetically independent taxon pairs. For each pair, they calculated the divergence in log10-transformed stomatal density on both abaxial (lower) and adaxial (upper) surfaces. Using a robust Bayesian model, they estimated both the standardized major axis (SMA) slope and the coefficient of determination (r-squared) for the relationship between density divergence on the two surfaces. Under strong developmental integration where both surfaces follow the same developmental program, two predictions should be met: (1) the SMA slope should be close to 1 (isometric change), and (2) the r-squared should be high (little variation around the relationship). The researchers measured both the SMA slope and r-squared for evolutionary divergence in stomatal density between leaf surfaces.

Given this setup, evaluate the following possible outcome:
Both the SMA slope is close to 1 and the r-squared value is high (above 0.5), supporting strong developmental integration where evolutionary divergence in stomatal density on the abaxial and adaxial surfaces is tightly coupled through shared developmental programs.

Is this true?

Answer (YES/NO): NO